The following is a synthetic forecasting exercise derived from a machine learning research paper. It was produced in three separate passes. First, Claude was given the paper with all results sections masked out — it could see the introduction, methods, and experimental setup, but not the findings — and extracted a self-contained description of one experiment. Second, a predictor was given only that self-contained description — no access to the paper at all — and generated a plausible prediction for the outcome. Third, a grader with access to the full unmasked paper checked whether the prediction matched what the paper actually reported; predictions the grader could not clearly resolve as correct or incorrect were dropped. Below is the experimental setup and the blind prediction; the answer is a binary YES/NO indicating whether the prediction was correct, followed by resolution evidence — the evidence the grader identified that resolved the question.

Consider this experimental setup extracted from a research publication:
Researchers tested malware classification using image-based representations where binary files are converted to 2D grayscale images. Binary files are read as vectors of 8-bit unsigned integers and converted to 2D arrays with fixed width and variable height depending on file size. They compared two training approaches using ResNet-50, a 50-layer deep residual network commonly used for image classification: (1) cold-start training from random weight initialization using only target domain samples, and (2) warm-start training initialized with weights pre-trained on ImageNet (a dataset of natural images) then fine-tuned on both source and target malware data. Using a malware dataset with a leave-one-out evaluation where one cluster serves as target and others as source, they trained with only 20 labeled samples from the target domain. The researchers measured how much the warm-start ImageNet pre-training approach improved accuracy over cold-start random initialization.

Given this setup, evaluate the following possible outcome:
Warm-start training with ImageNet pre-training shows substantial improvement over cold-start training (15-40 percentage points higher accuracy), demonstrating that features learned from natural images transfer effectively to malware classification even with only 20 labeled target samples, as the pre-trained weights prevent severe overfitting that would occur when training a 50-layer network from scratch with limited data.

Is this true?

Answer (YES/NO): YES